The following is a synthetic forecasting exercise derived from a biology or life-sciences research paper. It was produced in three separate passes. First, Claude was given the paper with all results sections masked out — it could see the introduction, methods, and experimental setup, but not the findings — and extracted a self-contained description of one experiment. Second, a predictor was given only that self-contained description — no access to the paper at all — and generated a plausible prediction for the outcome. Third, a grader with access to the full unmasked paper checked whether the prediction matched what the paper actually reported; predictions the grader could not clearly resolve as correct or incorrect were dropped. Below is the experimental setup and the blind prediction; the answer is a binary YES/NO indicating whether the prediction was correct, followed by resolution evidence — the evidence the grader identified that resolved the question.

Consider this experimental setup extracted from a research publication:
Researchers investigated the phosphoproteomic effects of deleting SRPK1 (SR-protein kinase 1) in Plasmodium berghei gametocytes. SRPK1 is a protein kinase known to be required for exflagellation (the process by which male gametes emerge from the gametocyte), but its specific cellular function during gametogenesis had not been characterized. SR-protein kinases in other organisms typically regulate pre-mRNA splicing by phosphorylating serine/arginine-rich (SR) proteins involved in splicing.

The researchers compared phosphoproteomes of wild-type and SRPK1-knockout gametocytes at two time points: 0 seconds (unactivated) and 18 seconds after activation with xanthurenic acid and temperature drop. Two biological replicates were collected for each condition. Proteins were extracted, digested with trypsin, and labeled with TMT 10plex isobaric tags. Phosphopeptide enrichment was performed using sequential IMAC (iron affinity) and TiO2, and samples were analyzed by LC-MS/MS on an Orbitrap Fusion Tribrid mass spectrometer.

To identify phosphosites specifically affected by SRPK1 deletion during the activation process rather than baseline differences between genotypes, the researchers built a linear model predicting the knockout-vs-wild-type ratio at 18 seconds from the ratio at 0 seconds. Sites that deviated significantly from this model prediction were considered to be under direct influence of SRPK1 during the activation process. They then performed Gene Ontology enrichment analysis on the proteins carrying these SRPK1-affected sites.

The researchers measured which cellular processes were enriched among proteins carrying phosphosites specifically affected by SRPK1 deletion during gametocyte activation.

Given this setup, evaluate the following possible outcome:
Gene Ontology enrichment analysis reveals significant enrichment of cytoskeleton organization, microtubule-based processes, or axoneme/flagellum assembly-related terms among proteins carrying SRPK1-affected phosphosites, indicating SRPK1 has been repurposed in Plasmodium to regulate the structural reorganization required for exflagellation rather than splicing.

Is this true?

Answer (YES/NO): YES